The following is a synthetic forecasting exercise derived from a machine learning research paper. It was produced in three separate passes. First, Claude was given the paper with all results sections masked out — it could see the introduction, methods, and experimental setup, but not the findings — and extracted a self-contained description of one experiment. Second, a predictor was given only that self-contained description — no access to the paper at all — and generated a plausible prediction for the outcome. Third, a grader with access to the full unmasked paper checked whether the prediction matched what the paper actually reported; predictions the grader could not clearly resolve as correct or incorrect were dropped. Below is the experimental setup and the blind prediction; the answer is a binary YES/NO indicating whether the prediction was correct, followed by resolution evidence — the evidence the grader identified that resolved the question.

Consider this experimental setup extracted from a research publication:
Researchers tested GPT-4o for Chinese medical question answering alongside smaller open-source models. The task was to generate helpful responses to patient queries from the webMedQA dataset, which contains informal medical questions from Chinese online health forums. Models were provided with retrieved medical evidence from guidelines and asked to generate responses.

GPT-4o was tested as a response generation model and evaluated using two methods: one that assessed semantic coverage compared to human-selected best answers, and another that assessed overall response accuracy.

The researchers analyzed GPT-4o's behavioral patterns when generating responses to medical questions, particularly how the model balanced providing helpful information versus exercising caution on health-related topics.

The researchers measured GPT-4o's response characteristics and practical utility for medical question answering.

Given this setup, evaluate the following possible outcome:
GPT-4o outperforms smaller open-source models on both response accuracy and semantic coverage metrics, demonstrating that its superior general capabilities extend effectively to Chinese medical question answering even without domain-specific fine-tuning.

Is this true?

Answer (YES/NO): NO